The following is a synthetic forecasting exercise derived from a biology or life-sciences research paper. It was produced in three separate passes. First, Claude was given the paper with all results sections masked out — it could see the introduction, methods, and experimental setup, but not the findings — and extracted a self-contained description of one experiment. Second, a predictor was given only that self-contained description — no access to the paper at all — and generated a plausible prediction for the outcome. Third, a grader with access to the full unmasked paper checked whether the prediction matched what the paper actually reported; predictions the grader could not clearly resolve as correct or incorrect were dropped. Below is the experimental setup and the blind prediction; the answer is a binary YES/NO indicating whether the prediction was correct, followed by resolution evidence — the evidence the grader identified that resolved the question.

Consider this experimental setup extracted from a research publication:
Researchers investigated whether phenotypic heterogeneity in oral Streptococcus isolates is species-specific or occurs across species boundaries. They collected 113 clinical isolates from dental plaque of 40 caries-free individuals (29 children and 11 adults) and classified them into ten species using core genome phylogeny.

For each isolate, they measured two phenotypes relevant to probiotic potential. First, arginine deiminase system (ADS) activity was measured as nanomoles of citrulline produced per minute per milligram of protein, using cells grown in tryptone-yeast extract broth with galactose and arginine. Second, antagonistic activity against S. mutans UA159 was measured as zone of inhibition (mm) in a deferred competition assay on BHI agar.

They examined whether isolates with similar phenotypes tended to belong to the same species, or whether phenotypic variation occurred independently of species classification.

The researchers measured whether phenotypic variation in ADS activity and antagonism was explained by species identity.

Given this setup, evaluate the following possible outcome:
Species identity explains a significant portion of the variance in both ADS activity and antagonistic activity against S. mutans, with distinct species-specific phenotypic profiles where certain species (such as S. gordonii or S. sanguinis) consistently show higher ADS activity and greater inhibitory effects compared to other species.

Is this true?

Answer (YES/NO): NO